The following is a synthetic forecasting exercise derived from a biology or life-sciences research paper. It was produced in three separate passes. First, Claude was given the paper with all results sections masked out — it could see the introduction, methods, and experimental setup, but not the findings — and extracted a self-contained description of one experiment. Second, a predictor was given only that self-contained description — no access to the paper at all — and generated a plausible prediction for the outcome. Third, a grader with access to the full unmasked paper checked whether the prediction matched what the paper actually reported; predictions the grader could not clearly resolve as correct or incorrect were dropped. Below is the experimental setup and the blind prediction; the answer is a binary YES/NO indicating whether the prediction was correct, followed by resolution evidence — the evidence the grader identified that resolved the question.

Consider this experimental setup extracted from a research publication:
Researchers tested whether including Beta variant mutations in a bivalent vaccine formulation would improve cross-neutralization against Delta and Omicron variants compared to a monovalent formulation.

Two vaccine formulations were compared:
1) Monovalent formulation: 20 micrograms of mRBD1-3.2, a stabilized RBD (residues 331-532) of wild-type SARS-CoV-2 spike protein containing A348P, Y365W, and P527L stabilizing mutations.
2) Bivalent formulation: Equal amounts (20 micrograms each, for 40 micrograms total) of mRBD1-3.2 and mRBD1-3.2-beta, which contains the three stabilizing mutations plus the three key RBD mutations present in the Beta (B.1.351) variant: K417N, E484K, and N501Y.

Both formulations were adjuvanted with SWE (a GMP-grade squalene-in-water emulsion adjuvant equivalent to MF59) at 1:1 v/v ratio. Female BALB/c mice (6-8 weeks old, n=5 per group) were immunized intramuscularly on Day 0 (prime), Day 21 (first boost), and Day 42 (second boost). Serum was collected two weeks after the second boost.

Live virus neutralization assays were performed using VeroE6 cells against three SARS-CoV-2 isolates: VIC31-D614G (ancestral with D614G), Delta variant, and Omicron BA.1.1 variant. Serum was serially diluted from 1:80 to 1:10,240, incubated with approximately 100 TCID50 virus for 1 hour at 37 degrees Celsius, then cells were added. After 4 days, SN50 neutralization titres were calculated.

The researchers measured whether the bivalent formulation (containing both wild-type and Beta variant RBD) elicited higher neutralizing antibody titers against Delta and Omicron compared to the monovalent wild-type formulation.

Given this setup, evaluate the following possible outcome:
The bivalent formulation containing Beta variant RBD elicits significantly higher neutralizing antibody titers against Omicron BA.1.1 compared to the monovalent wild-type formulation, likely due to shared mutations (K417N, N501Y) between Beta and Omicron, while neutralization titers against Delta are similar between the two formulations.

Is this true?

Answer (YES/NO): NO